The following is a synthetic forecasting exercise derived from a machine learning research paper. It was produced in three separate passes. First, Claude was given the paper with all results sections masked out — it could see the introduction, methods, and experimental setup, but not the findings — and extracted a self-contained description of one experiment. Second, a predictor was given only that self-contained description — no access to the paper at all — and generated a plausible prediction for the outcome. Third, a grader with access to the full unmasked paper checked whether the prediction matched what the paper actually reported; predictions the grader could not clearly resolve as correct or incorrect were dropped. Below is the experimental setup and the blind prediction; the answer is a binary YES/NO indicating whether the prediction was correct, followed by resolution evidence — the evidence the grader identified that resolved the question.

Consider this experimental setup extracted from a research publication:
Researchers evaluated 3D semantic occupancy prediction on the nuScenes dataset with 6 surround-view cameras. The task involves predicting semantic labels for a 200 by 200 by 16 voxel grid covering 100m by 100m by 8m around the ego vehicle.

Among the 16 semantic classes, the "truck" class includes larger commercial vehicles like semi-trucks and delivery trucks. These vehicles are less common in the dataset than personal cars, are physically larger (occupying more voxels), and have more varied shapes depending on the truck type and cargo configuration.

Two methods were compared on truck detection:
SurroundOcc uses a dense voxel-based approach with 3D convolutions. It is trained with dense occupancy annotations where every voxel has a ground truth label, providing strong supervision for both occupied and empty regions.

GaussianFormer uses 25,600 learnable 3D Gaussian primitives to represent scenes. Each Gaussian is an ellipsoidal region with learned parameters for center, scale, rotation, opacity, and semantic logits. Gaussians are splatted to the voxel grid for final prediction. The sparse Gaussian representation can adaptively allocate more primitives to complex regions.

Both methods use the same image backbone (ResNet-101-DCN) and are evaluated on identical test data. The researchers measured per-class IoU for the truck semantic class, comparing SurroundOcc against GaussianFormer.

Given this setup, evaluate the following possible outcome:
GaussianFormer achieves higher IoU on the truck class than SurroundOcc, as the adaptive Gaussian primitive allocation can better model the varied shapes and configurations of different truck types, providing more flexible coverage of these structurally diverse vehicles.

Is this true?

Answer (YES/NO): NO